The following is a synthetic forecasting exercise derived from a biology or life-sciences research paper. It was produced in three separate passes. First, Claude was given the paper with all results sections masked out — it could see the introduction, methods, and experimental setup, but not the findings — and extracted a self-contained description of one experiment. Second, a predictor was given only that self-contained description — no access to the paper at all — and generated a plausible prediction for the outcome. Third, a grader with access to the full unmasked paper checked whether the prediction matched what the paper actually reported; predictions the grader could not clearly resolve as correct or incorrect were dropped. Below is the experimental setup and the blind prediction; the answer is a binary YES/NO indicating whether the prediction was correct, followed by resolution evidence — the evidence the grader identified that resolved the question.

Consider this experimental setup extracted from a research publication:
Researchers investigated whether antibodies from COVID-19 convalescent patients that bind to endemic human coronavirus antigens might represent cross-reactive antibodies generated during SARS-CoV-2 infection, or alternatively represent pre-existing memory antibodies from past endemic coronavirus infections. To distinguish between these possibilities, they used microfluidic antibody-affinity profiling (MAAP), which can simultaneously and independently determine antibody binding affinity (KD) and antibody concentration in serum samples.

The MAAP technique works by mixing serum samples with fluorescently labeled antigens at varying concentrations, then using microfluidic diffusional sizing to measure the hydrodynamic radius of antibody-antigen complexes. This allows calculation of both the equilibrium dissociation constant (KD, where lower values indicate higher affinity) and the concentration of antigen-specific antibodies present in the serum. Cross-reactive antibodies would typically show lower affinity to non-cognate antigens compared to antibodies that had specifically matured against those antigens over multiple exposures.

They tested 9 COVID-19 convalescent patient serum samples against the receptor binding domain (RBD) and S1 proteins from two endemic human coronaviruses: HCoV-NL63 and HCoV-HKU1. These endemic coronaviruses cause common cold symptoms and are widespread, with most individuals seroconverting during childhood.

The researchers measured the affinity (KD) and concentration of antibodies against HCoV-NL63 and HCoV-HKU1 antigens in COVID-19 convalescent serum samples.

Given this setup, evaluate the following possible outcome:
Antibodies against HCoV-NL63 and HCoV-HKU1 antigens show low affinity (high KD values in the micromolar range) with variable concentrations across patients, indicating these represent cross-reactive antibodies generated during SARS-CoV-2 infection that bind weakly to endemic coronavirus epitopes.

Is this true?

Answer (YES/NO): NO